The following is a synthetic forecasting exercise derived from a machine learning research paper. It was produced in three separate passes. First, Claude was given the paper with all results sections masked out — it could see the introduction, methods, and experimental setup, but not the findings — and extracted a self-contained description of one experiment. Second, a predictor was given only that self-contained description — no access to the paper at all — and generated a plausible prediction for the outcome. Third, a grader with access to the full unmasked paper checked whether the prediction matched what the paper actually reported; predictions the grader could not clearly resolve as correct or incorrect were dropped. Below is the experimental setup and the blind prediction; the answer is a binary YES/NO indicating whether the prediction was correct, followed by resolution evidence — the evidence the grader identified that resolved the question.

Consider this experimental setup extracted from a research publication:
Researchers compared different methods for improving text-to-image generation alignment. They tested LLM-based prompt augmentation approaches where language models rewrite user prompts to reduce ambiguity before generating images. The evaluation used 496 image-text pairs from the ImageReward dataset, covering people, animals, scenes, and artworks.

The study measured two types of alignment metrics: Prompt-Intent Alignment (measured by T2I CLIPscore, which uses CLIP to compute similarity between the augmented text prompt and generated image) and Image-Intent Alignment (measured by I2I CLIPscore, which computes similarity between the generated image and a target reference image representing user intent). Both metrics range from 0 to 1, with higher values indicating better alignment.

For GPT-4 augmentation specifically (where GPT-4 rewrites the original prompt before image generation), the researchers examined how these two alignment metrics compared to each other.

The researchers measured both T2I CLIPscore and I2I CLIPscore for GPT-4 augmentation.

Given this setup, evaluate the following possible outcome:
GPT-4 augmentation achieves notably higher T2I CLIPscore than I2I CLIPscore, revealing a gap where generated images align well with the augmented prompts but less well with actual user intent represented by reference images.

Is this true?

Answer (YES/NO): NO